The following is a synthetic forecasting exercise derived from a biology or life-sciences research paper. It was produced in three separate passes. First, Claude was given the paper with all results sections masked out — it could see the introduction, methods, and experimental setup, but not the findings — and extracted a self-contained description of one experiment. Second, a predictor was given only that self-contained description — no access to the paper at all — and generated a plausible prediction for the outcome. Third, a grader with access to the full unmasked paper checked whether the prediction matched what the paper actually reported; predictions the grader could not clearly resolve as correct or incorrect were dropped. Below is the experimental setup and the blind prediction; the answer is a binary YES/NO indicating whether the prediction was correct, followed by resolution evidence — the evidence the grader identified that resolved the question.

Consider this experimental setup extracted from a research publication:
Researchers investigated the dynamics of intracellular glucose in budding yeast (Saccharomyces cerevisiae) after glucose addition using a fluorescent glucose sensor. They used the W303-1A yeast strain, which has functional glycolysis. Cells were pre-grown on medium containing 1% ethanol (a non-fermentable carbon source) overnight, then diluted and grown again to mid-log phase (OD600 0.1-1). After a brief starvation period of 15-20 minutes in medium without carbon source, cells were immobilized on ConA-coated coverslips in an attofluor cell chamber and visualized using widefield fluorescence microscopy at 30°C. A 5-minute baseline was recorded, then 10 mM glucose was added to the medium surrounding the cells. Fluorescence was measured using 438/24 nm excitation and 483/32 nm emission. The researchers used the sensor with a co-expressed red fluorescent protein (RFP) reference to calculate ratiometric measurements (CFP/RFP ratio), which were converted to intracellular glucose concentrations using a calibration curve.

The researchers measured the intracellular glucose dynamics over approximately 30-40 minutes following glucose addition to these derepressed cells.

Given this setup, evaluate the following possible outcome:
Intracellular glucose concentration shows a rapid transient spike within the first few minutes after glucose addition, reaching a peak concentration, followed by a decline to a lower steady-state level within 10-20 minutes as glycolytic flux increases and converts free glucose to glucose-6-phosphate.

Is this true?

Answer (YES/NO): NO